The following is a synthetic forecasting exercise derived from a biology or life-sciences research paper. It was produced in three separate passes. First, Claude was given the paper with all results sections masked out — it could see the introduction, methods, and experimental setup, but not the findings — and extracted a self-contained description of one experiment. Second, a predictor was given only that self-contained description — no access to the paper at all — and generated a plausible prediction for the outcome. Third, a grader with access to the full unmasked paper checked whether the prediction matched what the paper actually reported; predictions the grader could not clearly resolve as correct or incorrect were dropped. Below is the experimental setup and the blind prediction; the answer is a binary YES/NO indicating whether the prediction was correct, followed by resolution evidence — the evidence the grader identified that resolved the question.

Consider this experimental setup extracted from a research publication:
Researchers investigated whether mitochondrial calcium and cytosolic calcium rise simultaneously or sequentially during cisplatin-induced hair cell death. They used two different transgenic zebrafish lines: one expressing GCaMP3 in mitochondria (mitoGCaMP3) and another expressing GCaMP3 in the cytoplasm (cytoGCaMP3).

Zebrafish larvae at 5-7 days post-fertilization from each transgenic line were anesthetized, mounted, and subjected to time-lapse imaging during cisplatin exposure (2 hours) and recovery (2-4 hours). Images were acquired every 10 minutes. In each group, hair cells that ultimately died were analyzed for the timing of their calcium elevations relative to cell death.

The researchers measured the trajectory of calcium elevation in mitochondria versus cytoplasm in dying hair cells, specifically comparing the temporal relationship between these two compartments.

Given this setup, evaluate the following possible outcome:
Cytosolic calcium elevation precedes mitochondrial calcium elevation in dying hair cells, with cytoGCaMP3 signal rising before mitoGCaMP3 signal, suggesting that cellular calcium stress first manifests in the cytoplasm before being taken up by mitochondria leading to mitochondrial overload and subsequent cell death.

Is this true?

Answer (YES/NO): NO